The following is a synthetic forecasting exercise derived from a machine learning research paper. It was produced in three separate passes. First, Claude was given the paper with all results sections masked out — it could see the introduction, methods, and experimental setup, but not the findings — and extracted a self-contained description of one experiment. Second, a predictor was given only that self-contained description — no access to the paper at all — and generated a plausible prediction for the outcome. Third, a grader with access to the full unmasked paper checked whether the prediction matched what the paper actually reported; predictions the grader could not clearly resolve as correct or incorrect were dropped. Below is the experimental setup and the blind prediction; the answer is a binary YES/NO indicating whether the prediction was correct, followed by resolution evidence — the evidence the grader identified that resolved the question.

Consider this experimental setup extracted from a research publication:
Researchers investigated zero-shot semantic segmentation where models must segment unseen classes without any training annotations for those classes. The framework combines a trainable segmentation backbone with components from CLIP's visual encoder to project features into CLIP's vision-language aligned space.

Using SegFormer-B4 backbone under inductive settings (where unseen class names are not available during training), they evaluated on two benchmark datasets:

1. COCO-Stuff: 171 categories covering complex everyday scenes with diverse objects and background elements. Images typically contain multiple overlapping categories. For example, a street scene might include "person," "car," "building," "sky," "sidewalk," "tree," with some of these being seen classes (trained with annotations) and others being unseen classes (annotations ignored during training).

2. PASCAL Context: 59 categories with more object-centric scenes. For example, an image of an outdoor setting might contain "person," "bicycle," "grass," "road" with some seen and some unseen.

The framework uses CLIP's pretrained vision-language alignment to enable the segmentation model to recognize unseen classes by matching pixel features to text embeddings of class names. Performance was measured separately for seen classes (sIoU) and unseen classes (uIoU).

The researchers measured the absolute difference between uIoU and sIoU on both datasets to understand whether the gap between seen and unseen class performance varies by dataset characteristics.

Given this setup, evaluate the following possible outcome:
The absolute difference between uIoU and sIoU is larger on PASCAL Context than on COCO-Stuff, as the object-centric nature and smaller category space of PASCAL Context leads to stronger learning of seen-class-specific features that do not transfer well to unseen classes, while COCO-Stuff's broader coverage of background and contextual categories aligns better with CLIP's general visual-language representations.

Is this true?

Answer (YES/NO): YES